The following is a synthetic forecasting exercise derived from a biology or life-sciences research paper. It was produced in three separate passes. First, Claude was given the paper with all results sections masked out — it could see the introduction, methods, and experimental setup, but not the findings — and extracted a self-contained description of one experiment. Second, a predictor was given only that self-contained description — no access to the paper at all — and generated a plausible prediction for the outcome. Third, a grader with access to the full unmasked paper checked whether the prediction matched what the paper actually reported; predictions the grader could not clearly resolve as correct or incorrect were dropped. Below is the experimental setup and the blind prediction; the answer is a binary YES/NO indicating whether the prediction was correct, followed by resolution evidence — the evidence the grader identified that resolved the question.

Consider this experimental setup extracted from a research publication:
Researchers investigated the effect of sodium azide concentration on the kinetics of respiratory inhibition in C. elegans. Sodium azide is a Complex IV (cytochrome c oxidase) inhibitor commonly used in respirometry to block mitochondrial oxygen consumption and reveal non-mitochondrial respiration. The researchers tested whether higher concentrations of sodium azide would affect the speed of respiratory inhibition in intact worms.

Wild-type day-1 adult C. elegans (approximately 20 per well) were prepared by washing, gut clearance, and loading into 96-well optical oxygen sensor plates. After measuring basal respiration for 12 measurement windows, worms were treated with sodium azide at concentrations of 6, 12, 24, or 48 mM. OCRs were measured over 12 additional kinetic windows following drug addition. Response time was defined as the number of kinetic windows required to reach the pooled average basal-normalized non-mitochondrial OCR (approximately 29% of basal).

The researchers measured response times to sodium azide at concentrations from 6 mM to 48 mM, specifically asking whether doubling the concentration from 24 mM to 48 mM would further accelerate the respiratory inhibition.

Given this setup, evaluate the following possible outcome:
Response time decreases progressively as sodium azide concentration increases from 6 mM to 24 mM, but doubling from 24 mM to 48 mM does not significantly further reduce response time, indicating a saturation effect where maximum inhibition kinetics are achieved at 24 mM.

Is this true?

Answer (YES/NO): YES